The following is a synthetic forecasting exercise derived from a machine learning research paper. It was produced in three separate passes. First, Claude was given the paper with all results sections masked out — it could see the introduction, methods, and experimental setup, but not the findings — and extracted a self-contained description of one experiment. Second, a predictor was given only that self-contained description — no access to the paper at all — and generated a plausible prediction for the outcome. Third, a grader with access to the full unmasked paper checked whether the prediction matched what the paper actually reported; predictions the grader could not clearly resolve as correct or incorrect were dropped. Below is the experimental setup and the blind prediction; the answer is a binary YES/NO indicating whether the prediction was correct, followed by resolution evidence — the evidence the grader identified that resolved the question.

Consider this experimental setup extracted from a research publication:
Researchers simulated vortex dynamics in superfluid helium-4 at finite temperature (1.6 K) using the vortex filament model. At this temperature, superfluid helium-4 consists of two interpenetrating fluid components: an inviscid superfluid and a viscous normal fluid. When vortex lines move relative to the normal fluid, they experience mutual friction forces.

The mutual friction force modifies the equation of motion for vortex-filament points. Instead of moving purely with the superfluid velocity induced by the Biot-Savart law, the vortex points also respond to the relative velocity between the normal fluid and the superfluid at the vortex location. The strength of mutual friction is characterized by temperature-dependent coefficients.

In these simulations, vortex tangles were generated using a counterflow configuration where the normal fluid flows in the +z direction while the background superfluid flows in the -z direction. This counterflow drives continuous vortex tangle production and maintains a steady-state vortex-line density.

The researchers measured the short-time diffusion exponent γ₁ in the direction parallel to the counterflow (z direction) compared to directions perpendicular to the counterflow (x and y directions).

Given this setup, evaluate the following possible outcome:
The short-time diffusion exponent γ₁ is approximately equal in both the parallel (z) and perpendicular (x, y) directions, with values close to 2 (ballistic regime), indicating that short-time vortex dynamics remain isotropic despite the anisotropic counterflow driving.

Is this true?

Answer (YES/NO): NO